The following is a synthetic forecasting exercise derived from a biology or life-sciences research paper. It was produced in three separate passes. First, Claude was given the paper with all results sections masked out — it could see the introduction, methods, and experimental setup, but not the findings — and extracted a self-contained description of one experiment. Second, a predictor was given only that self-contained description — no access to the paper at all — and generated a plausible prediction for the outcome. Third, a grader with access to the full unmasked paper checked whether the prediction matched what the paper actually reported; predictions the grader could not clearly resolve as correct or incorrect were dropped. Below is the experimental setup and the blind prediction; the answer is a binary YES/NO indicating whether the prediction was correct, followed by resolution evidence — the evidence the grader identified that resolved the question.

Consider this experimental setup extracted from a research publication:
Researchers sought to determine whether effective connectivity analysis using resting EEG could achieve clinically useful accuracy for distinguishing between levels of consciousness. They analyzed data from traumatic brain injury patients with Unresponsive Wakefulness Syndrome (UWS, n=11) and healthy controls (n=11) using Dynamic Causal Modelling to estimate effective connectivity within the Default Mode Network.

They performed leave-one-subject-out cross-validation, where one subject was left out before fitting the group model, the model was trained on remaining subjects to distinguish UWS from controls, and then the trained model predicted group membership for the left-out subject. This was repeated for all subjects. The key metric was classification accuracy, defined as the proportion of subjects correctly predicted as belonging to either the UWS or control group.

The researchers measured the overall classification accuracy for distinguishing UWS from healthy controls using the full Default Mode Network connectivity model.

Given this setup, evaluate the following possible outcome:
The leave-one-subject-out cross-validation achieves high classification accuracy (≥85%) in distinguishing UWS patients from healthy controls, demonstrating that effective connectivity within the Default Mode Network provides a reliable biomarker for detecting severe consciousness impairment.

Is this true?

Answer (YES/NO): NO